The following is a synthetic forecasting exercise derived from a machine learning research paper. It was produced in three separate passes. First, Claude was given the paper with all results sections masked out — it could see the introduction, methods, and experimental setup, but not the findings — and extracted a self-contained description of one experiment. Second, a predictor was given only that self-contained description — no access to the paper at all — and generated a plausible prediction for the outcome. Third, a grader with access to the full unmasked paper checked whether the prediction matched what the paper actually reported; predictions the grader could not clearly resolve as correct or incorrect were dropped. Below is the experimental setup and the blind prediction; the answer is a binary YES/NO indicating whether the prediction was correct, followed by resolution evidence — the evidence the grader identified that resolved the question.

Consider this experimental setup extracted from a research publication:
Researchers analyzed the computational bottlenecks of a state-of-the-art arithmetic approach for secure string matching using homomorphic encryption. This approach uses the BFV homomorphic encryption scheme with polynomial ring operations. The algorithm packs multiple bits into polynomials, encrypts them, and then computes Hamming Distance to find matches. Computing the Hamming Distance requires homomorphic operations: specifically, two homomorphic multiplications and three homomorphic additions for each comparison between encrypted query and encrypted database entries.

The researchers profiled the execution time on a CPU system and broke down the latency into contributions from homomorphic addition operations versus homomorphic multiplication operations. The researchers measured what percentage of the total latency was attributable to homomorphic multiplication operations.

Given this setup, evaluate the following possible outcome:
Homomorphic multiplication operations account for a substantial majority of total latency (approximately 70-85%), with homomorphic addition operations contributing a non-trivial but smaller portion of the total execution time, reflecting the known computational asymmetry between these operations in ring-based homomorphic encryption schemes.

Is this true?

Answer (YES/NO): NO